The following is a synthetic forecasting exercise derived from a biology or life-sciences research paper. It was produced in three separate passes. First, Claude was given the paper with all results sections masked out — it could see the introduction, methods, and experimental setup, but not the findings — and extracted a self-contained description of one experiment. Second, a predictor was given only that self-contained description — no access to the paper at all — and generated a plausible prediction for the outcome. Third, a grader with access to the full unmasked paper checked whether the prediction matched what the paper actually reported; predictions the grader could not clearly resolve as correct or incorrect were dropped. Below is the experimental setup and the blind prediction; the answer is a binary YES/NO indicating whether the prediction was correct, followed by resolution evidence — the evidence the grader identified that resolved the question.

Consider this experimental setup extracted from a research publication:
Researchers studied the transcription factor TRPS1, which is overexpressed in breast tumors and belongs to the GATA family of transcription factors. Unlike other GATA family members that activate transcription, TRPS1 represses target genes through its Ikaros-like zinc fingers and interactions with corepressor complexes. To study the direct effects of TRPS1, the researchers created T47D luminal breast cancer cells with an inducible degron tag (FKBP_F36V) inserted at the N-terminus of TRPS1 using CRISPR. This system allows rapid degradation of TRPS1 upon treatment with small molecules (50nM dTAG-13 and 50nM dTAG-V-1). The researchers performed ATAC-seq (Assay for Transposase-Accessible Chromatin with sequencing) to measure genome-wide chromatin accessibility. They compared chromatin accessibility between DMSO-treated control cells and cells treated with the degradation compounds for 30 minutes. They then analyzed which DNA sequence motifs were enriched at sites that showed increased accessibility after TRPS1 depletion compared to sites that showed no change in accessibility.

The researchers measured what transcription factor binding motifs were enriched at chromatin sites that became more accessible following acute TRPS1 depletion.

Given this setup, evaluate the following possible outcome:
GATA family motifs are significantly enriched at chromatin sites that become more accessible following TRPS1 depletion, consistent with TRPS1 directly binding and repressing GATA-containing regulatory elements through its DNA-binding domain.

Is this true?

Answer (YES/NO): YES